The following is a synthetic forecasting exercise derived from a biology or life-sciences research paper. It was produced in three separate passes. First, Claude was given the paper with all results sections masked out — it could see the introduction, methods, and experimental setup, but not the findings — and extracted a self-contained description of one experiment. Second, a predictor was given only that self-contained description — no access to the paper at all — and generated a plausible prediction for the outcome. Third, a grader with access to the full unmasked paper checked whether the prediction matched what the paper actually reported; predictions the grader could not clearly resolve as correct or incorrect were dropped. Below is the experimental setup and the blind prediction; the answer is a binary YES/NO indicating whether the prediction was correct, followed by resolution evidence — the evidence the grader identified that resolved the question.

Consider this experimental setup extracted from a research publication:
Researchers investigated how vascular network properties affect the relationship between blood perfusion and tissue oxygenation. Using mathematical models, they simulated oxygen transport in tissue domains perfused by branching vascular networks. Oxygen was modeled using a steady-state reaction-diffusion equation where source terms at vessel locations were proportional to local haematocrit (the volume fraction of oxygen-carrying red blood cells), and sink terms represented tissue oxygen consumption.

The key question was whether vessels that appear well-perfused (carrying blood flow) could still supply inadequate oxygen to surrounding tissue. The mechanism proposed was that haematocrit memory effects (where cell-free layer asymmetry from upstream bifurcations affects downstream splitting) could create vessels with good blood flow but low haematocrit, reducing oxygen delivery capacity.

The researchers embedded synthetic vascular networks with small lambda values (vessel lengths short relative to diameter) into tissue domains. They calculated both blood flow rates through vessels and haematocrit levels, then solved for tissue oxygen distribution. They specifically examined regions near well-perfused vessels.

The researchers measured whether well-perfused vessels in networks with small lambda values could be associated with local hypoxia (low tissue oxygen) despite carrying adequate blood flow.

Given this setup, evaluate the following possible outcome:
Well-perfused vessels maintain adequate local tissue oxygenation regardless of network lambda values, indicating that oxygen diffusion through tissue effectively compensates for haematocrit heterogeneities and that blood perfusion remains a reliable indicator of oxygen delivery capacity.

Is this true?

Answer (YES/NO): NO